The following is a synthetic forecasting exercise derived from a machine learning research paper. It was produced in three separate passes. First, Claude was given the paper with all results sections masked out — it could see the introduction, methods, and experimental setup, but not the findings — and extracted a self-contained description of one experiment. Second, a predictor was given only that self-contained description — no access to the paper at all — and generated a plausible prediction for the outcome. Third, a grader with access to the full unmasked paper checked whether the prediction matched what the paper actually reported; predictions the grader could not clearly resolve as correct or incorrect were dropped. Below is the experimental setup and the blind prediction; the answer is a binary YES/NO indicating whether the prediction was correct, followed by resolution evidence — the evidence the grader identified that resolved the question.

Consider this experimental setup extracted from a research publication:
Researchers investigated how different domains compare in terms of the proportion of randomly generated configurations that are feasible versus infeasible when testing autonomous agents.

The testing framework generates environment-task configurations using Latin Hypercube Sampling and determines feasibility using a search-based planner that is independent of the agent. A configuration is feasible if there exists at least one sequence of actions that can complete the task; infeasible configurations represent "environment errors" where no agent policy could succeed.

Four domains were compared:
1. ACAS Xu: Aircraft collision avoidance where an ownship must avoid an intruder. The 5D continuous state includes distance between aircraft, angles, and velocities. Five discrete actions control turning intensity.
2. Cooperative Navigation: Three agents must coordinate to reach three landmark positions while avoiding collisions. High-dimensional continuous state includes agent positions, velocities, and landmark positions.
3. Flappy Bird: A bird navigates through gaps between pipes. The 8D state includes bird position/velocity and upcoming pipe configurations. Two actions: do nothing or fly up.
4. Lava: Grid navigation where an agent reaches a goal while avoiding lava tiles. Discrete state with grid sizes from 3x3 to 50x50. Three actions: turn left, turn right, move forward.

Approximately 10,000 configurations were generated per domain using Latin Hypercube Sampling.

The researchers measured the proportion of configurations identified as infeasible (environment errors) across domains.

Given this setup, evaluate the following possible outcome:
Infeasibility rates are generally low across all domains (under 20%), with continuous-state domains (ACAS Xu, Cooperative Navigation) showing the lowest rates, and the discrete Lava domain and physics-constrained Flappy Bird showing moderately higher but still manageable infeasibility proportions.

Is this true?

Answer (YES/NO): NO